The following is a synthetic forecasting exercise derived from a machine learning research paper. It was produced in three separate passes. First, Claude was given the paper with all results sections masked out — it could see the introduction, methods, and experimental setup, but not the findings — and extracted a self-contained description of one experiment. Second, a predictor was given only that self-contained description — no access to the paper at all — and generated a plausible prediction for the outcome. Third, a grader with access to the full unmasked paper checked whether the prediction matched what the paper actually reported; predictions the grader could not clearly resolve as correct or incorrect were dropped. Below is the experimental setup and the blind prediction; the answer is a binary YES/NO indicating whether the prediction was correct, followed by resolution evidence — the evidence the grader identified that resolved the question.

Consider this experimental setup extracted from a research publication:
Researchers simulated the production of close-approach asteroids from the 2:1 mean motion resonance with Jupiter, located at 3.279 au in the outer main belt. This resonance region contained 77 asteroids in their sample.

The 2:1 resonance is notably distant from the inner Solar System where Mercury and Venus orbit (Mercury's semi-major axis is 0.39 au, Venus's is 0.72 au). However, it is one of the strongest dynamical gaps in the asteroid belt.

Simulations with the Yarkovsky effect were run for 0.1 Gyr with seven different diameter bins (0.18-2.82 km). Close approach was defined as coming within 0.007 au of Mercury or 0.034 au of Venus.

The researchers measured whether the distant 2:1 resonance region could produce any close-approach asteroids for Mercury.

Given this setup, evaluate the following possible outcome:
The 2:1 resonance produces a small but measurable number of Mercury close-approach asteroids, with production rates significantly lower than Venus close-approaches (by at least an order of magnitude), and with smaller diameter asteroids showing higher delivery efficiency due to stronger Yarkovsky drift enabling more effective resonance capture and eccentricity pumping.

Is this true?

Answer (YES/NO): NO